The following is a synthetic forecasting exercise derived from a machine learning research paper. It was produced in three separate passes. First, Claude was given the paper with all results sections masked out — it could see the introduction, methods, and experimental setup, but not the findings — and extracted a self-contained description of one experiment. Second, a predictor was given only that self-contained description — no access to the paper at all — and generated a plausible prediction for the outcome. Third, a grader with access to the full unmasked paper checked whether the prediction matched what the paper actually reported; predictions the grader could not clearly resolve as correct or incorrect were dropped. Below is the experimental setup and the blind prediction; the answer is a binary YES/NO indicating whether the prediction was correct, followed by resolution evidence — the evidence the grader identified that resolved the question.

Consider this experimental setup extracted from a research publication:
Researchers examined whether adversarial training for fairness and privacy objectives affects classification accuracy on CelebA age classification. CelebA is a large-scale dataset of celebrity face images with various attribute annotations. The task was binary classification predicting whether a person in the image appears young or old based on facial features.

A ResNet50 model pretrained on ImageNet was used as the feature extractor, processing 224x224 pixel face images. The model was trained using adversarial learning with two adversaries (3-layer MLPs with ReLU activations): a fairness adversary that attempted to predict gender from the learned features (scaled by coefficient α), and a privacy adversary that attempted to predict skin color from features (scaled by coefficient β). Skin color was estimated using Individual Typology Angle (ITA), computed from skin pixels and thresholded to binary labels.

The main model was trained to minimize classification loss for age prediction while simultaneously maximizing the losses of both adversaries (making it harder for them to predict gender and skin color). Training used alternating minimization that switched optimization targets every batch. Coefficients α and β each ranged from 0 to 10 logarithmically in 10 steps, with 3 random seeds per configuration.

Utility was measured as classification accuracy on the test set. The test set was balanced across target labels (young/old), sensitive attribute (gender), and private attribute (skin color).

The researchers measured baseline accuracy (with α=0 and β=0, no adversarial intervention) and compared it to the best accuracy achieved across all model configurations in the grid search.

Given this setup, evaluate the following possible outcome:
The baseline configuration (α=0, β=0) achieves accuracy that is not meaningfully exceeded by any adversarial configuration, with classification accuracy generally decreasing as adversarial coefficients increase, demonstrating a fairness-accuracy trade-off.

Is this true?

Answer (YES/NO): NO